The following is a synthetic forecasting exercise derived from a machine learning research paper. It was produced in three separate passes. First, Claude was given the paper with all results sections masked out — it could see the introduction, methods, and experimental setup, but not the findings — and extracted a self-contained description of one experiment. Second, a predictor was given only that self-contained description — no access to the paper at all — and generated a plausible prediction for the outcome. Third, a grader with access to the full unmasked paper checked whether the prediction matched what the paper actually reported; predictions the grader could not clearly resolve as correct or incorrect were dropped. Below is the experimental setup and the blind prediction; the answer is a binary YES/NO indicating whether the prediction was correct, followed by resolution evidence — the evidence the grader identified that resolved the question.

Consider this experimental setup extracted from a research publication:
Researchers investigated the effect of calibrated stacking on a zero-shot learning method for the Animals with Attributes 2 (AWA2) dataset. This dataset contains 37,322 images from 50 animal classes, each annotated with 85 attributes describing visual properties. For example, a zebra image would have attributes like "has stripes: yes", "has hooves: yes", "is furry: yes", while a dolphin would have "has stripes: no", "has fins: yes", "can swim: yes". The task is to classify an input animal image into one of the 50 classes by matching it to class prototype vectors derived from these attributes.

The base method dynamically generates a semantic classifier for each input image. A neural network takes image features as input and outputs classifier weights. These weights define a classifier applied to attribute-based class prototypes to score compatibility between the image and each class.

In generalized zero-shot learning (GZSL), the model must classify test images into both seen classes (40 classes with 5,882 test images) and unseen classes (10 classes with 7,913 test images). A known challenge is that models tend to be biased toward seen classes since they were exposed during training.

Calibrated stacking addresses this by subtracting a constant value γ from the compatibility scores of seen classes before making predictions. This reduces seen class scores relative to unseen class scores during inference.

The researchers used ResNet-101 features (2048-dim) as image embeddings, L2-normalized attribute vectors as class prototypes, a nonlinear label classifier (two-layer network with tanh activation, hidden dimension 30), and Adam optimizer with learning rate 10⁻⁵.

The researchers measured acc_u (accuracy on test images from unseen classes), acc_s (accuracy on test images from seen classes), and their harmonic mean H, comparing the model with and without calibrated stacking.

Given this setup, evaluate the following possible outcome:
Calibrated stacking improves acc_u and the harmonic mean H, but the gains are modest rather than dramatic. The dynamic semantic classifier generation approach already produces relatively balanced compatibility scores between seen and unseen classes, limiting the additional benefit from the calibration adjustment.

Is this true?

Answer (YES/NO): NO